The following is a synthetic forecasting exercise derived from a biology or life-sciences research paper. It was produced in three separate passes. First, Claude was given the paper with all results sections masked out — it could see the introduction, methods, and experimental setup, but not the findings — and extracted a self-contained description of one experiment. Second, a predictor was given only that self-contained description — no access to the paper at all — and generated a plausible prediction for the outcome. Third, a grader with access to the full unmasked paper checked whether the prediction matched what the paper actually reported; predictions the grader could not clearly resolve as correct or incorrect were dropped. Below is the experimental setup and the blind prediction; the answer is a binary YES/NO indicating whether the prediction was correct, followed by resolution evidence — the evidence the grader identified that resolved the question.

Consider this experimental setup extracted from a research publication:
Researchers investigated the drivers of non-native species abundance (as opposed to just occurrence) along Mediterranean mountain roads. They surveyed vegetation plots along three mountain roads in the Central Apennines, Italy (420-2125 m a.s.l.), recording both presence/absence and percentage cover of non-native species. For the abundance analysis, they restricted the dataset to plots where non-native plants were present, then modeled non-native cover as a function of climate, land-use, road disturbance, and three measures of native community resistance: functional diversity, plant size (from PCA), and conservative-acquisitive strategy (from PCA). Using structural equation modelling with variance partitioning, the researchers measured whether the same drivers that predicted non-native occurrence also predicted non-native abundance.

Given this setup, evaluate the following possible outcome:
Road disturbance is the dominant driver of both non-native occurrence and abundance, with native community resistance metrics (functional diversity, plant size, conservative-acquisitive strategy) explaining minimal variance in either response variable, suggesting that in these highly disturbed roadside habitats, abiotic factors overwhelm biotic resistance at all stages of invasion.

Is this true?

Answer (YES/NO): NO